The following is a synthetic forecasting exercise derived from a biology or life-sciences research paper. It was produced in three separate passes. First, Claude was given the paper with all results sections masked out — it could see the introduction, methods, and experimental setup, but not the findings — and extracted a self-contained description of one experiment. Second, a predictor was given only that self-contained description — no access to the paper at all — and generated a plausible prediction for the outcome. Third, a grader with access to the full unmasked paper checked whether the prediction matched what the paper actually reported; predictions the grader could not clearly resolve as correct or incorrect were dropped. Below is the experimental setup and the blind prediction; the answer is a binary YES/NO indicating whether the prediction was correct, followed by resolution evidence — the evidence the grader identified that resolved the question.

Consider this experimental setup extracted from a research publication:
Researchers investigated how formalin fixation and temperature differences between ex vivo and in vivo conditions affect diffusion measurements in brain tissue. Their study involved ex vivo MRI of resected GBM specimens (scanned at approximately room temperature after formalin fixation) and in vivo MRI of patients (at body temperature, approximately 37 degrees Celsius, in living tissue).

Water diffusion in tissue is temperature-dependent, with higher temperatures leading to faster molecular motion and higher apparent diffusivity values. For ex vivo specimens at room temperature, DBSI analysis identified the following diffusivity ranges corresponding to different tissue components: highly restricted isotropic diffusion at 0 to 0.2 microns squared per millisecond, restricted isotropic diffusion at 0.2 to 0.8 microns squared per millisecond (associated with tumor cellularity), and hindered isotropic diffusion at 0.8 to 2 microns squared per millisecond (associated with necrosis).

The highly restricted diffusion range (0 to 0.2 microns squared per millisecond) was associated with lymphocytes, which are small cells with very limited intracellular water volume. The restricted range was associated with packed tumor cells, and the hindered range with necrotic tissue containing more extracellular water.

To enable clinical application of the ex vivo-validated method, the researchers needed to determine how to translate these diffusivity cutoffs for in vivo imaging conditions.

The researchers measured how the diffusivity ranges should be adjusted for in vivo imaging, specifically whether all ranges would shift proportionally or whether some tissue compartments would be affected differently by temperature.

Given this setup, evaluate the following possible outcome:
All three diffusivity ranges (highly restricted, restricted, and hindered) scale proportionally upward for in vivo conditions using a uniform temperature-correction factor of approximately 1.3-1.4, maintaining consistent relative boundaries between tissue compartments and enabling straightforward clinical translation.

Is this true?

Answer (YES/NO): NO